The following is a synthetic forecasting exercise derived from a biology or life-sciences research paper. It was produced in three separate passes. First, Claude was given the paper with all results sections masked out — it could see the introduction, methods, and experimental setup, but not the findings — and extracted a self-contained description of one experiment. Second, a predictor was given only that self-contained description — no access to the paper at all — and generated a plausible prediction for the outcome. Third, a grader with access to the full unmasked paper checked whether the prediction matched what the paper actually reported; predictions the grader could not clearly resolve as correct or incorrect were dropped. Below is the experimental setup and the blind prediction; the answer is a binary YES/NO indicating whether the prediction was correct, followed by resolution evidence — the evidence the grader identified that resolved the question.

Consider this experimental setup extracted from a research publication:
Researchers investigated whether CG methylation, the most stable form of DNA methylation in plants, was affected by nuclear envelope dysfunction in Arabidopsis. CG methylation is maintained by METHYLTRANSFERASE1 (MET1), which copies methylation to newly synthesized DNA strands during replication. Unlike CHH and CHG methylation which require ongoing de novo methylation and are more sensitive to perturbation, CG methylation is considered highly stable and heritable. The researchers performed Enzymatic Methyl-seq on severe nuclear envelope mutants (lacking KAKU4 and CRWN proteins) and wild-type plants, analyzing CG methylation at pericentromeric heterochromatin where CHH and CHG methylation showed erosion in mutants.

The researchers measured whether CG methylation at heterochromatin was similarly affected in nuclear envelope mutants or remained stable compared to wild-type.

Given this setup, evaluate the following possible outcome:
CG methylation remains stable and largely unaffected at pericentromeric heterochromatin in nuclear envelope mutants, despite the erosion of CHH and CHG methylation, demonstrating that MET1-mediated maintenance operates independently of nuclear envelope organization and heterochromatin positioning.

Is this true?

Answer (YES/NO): YES